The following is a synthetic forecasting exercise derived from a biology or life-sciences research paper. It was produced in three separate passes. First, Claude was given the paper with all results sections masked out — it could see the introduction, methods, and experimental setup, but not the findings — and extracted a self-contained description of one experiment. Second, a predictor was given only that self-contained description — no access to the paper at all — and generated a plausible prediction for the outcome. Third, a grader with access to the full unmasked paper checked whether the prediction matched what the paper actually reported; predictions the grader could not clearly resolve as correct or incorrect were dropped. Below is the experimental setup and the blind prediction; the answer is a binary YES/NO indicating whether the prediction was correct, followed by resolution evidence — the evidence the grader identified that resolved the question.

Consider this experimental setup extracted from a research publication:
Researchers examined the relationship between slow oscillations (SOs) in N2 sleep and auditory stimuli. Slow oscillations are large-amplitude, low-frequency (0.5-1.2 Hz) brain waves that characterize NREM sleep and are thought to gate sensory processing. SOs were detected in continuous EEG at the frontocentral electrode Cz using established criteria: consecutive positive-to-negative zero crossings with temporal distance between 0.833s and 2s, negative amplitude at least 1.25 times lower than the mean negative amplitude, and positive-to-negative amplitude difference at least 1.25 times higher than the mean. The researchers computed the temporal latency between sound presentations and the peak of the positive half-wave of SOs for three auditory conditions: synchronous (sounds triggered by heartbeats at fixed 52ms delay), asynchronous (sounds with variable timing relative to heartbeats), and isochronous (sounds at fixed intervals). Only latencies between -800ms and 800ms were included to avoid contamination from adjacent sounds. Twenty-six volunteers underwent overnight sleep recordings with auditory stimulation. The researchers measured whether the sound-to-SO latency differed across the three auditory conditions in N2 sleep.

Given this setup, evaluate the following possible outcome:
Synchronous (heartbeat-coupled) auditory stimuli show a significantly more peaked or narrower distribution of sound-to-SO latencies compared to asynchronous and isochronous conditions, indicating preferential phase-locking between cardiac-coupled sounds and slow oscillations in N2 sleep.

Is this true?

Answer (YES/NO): NO